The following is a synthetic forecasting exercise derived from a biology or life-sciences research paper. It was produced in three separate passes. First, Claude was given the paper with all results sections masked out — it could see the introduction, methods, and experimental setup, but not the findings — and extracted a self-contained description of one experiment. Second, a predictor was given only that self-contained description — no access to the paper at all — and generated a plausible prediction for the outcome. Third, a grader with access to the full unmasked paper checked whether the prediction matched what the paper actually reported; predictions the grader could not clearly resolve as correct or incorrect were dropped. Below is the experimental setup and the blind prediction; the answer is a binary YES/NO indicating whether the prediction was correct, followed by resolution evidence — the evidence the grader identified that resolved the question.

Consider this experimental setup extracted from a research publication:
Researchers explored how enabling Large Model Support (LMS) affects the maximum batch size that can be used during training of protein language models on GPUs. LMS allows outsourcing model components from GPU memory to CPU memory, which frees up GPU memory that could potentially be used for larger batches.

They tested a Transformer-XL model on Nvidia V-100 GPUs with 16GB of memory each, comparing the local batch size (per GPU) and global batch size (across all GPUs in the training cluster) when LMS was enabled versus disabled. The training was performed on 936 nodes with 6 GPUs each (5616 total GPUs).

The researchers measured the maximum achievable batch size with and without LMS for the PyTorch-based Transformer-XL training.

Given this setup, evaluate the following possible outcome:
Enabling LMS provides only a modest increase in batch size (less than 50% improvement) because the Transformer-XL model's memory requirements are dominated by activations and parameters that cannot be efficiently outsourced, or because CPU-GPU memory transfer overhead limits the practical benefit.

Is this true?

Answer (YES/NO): NO